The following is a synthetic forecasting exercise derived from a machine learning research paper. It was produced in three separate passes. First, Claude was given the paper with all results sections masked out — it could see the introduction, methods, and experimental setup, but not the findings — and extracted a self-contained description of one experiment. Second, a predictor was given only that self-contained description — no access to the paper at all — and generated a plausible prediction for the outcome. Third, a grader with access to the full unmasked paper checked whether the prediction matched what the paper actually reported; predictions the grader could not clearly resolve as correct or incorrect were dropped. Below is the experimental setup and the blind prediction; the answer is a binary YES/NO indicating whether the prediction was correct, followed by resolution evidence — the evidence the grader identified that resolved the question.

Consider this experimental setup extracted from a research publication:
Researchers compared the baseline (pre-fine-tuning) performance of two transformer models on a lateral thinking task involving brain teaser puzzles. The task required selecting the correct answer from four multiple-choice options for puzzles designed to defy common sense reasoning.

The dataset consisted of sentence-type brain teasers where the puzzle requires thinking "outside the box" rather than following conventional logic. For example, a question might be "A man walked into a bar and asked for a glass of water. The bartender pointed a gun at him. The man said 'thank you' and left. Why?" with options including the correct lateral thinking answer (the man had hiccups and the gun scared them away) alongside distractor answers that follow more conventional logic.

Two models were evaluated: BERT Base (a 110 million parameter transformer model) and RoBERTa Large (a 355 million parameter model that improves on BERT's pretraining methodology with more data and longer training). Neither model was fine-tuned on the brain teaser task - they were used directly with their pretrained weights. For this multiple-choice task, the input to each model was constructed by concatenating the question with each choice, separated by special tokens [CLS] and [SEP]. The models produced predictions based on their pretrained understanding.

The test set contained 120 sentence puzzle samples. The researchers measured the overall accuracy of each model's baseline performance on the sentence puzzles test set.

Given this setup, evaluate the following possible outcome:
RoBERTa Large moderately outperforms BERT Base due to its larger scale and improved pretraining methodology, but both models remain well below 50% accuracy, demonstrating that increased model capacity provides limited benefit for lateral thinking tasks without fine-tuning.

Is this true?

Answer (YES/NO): NO